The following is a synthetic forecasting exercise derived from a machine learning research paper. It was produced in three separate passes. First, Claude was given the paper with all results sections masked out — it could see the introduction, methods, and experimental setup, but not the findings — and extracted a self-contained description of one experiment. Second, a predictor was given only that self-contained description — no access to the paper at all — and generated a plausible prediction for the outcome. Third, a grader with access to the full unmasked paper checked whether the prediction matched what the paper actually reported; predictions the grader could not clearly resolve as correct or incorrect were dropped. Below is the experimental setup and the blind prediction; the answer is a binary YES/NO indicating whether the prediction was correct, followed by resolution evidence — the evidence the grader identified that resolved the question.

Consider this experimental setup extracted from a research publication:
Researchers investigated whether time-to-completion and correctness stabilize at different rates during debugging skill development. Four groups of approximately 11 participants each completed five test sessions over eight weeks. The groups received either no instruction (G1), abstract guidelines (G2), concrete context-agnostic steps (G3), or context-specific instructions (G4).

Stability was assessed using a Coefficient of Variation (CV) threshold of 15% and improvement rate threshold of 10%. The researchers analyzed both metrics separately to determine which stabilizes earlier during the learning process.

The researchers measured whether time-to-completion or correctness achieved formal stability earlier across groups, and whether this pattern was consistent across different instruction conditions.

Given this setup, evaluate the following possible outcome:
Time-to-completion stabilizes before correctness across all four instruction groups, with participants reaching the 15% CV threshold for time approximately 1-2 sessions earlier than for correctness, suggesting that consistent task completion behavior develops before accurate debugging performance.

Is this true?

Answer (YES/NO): NO